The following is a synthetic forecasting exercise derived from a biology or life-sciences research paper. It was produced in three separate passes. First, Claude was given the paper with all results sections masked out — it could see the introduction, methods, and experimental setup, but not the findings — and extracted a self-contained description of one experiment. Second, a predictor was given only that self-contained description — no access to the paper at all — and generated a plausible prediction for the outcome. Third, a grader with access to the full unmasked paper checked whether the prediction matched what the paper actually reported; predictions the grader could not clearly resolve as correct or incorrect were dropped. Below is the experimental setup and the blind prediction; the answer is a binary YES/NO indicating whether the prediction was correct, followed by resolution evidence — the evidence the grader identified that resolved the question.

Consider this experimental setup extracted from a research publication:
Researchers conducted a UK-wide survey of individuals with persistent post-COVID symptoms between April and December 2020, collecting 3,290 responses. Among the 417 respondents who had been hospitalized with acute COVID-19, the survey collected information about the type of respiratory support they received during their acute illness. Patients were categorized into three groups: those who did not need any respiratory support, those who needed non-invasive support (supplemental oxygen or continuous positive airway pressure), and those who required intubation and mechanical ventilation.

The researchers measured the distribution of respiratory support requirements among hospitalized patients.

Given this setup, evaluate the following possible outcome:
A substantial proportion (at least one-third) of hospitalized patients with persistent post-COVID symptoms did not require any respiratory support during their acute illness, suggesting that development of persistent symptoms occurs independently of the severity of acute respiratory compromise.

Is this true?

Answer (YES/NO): YES